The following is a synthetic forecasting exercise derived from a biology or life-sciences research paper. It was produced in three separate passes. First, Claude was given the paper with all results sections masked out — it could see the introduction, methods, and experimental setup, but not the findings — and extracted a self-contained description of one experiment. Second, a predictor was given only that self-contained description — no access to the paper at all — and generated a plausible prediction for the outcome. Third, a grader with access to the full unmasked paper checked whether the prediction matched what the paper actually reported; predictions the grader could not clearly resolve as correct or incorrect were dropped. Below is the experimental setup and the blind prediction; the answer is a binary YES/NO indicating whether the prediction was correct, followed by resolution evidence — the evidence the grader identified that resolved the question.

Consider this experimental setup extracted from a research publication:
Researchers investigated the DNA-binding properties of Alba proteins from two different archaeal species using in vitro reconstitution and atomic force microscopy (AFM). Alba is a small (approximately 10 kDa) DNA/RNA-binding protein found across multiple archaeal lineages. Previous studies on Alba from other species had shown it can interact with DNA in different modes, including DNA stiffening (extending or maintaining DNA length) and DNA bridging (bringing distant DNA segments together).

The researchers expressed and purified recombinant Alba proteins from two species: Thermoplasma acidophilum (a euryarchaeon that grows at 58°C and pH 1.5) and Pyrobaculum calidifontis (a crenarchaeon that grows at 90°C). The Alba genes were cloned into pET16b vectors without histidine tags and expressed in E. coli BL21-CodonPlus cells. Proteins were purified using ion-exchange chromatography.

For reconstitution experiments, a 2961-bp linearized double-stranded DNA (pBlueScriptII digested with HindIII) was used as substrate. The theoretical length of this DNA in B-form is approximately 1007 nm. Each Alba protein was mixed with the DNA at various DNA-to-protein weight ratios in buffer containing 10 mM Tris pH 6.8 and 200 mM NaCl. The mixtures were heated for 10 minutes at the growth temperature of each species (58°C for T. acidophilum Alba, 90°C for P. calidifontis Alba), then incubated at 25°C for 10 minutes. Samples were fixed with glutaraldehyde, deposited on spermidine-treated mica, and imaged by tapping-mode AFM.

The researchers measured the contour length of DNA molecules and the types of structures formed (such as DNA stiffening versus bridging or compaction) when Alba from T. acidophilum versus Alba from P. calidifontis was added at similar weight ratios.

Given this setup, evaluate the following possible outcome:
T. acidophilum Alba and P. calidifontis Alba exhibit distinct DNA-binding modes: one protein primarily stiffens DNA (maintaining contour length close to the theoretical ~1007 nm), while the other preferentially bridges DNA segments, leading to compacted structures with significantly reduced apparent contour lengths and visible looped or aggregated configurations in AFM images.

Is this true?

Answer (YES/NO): NO